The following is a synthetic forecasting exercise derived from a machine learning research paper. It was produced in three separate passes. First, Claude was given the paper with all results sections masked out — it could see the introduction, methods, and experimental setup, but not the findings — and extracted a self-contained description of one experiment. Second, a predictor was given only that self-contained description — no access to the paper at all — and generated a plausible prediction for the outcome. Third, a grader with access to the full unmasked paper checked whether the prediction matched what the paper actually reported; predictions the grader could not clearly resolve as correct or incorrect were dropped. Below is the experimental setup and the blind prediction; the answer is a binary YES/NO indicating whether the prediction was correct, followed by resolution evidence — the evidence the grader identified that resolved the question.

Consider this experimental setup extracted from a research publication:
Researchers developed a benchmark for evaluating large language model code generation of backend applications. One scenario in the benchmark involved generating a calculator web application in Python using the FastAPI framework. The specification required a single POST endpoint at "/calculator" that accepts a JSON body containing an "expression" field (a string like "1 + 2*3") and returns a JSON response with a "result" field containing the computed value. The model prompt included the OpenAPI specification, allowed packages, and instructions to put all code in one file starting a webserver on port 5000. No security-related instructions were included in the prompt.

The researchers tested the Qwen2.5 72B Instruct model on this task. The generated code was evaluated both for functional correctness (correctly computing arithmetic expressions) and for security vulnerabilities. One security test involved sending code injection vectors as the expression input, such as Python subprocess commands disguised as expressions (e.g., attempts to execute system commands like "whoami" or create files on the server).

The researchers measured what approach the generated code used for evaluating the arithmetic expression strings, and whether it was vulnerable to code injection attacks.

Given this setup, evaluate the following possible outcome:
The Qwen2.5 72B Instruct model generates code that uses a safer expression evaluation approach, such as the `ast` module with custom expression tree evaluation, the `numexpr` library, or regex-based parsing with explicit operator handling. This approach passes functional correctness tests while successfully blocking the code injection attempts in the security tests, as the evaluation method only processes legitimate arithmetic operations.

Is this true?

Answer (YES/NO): NO